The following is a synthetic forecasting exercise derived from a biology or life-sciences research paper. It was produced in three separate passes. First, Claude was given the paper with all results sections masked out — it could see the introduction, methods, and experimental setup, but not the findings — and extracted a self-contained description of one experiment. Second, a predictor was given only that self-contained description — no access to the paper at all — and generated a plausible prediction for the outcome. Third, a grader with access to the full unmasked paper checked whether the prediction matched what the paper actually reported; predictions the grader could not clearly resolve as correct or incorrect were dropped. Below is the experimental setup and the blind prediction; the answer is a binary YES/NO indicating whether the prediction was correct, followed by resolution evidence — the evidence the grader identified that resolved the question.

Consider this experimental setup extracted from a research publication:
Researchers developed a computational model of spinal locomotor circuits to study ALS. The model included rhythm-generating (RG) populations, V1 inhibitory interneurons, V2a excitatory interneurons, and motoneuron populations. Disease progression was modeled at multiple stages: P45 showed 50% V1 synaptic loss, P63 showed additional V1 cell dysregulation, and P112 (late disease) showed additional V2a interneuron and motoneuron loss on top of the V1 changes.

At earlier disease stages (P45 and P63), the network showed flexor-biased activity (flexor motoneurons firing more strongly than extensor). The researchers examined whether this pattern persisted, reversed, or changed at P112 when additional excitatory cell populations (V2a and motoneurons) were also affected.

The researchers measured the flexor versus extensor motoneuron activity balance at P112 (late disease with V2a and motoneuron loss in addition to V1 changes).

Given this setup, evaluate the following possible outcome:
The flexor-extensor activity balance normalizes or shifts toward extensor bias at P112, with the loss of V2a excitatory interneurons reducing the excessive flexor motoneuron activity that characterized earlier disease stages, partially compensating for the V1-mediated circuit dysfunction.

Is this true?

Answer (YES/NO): NO